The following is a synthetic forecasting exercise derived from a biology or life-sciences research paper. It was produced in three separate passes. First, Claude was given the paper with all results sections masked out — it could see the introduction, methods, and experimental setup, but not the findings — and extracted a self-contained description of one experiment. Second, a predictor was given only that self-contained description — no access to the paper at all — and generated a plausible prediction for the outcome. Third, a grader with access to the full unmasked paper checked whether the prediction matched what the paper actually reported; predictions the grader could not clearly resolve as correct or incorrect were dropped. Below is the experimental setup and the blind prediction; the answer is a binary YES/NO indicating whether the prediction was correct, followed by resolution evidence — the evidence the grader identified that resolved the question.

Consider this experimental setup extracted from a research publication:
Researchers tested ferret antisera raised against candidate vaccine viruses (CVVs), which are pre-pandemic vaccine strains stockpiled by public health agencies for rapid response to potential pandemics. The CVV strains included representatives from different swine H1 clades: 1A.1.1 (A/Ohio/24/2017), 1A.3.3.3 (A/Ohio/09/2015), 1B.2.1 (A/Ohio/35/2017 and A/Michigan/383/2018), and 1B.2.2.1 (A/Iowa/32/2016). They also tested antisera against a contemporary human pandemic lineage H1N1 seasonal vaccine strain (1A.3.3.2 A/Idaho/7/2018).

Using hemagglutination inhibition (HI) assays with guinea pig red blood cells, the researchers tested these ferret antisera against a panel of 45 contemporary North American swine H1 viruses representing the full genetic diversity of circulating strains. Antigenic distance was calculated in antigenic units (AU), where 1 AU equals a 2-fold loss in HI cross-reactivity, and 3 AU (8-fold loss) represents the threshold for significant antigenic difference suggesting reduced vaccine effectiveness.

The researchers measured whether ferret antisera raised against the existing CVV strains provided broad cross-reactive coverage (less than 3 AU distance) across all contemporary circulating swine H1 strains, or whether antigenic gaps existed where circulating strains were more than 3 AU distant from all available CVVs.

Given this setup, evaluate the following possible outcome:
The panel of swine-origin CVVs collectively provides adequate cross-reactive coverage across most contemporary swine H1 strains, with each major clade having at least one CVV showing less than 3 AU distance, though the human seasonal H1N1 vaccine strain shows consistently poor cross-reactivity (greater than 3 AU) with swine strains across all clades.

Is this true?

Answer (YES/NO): NO